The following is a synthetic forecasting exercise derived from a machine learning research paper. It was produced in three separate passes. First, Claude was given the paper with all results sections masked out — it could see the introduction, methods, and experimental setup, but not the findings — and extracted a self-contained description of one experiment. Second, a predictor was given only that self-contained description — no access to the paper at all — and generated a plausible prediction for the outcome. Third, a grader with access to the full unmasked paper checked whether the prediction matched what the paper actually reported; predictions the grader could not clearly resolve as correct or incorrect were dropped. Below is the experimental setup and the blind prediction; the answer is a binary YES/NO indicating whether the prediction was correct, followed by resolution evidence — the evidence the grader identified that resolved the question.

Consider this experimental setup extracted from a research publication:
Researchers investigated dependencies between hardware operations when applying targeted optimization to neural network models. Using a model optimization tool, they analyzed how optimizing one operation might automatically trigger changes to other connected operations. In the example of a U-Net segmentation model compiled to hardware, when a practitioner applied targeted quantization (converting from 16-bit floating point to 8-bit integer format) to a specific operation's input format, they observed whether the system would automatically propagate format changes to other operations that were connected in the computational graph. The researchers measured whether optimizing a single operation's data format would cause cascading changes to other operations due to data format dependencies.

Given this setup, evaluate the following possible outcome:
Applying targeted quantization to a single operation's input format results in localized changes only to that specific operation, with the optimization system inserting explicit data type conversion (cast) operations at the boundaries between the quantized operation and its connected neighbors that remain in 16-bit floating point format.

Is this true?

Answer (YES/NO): NO